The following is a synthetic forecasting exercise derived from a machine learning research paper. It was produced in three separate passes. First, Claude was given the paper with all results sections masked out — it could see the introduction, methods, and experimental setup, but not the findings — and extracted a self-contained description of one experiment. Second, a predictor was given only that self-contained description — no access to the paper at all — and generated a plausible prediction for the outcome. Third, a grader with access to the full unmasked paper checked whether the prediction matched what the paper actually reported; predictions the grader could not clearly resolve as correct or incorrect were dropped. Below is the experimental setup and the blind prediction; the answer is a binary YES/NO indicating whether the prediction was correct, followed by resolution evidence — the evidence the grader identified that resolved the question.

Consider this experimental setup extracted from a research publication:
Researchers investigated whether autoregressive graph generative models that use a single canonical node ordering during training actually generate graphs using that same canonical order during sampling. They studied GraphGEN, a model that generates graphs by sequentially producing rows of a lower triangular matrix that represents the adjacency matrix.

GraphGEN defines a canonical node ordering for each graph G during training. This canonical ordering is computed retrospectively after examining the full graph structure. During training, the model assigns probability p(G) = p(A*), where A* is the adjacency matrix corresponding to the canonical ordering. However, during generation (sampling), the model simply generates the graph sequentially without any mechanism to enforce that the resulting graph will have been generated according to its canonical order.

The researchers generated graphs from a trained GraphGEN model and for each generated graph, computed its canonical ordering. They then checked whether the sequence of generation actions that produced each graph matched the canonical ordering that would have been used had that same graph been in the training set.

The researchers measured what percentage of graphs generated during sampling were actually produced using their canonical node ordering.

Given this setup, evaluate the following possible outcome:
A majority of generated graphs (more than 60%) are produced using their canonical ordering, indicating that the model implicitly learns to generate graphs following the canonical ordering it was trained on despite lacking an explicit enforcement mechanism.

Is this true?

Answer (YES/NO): NO